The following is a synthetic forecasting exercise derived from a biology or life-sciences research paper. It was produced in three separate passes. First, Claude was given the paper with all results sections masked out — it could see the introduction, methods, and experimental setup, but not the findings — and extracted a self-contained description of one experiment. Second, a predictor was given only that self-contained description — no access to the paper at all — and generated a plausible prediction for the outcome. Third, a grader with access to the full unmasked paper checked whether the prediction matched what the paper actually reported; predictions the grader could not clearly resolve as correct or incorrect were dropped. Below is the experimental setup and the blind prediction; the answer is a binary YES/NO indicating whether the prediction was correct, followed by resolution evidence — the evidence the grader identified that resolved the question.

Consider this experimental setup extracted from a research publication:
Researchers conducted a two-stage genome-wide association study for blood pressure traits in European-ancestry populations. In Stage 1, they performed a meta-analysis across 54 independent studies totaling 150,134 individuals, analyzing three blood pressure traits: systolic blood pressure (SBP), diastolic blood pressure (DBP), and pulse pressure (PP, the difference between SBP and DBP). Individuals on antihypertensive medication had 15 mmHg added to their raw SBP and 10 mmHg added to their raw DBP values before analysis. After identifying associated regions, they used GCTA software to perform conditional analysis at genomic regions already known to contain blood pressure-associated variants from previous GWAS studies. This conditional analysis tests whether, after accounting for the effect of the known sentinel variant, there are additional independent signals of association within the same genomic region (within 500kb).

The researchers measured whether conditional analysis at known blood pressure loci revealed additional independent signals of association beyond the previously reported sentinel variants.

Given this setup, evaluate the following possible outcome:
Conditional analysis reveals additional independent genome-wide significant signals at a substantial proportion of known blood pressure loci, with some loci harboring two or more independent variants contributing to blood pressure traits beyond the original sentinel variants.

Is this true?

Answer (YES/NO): NO